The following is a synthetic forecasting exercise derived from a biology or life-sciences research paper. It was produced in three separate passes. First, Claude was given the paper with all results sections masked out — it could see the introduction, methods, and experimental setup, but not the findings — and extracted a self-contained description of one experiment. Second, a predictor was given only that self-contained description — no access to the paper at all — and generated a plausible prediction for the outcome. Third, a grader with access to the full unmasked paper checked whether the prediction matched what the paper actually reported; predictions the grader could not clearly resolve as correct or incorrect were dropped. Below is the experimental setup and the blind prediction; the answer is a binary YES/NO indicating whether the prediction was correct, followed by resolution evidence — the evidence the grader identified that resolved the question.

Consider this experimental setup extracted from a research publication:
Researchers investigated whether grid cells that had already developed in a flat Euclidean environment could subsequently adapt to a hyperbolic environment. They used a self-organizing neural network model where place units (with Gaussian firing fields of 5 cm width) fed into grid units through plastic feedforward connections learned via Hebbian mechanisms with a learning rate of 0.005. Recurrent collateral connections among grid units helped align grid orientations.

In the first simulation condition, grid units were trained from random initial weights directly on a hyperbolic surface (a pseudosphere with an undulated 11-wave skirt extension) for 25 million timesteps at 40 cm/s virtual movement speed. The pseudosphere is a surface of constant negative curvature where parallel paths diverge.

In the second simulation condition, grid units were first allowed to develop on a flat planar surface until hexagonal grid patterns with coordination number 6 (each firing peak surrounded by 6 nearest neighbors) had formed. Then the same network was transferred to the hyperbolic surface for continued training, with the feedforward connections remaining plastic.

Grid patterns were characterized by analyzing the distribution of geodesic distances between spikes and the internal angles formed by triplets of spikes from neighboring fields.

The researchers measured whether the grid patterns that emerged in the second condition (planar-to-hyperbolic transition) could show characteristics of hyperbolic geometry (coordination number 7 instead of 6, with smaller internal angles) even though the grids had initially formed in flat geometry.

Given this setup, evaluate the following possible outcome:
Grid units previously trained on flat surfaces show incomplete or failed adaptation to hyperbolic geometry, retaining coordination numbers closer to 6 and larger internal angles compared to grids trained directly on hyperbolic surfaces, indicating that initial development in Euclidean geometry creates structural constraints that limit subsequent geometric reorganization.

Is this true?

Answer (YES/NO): NO